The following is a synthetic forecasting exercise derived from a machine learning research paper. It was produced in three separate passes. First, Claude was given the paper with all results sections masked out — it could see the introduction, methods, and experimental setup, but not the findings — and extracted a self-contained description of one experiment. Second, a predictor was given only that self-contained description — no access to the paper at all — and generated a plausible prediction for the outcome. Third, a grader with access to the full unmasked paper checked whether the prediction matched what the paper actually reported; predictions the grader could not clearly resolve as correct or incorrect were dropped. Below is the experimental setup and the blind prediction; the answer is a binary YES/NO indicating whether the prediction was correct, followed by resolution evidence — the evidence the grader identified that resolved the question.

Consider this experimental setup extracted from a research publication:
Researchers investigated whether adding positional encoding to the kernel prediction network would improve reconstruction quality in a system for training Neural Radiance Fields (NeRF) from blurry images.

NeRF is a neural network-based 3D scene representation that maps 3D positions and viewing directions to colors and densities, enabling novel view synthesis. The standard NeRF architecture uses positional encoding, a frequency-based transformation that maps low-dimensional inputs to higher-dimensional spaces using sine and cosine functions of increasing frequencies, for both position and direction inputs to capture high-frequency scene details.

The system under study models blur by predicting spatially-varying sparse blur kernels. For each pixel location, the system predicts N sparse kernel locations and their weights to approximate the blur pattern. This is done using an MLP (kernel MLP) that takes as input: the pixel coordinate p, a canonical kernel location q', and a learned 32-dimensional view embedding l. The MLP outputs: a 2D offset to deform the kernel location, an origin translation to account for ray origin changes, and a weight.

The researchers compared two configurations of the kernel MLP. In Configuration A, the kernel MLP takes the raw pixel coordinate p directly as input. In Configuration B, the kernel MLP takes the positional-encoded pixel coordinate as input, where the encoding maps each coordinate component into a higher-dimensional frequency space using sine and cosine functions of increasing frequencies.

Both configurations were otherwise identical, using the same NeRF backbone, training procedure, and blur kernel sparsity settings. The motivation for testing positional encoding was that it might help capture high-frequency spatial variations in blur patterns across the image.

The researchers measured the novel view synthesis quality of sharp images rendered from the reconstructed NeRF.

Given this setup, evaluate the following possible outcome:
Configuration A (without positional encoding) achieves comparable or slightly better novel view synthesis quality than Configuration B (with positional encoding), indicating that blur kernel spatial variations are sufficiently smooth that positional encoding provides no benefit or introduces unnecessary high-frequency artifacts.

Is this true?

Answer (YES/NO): YES